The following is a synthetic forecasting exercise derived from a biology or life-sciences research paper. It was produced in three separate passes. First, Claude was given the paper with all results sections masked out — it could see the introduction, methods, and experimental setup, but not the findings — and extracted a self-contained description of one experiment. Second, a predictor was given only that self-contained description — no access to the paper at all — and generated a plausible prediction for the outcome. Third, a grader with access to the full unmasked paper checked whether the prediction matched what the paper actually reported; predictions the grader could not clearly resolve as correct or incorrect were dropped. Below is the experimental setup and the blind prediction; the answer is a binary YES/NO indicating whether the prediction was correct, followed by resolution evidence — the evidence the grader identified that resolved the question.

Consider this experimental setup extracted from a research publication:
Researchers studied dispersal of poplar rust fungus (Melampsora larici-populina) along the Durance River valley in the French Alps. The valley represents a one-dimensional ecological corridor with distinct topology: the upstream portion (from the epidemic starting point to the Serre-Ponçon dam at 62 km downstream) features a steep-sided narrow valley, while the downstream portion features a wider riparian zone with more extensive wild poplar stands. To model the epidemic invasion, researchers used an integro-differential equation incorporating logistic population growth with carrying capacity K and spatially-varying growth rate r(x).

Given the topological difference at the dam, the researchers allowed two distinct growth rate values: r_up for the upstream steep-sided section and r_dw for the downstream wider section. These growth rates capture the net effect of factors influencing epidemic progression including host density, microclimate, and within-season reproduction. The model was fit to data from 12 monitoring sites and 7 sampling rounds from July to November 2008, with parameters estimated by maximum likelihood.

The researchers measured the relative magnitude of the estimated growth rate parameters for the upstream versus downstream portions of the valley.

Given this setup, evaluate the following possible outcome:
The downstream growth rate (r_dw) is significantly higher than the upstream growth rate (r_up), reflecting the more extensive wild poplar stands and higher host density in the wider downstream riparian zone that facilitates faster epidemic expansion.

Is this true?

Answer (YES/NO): NO